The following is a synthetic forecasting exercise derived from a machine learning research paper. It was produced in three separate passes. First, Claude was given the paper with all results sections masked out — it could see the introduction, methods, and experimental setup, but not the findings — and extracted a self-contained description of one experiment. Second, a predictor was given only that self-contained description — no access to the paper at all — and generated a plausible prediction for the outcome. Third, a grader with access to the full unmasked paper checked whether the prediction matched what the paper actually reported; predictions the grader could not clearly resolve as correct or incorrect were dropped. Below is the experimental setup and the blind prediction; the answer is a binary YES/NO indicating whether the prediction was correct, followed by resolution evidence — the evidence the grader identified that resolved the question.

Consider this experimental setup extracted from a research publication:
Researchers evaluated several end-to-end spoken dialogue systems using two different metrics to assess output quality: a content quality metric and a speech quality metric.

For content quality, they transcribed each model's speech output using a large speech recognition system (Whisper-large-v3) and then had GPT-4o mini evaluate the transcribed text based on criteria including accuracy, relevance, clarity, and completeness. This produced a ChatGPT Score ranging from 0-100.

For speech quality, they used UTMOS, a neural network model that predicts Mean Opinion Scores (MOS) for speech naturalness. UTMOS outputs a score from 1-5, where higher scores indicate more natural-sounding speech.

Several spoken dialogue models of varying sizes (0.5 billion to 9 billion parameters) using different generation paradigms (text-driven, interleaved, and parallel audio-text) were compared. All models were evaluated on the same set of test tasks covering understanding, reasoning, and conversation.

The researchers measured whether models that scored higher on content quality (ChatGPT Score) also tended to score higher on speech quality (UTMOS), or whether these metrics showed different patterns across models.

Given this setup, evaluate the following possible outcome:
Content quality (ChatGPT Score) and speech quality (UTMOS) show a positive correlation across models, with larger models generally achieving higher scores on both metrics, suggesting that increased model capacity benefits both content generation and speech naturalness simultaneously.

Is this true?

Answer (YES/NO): NO